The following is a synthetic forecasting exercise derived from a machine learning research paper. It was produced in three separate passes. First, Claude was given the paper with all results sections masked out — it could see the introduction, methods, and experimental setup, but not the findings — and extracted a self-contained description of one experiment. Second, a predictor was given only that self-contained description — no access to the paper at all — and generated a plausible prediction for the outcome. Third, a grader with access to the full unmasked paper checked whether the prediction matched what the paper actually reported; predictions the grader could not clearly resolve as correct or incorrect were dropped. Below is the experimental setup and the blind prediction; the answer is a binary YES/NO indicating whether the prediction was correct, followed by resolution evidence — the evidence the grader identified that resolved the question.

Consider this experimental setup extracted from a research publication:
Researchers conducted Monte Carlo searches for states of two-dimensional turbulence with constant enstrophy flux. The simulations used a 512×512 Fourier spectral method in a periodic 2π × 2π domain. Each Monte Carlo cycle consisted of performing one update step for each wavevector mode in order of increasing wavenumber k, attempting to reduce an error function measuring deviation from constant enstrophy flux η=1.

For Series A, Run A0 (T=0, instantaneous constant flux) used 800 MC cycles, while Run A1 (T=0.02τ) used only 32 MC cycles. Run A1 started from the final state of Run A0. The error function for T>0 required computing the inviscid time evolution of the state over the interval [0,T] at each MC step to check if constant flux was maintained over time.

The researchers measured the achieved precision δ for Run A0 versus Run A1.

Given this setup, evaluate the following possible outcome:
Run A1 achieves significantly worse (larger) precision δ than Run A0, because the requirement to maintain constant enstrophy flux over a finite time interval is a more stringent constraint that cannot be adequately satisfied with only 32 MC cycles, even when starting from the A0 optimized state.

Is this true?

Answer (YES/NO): YES